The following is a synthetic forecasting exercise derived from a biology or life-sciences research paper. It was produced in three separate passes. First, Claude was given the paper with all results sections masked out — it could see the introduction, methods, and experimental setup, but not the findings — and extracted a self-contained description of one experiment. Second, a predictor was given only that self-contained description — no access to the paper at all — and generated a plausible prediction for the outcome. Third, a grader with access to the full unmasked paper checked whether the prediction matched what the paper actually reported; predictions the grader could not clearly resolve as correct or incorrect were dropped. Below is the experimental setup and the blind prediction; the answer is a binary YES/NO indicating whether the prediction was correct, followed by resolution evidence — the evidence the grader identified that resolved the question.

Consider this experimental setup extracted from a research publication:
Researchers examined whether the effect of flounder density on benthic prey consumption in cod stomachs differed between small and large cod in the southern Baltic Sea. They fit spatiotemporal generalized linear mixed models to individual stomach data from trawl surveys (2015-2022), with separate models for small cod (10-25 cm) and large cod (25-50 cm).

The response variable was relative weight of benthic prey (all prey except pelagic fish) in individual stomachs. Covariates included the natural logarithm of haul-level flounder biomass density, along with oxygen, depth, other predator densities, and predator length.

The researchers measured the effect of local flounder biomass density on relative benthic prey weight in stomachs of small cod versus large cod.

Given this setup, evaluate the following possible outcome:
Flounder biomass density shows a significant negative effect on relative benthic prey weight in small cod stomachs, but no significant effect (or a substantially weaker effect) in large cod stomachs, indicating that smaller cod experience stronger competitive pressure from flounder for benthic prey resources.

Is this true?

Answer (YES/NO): NO